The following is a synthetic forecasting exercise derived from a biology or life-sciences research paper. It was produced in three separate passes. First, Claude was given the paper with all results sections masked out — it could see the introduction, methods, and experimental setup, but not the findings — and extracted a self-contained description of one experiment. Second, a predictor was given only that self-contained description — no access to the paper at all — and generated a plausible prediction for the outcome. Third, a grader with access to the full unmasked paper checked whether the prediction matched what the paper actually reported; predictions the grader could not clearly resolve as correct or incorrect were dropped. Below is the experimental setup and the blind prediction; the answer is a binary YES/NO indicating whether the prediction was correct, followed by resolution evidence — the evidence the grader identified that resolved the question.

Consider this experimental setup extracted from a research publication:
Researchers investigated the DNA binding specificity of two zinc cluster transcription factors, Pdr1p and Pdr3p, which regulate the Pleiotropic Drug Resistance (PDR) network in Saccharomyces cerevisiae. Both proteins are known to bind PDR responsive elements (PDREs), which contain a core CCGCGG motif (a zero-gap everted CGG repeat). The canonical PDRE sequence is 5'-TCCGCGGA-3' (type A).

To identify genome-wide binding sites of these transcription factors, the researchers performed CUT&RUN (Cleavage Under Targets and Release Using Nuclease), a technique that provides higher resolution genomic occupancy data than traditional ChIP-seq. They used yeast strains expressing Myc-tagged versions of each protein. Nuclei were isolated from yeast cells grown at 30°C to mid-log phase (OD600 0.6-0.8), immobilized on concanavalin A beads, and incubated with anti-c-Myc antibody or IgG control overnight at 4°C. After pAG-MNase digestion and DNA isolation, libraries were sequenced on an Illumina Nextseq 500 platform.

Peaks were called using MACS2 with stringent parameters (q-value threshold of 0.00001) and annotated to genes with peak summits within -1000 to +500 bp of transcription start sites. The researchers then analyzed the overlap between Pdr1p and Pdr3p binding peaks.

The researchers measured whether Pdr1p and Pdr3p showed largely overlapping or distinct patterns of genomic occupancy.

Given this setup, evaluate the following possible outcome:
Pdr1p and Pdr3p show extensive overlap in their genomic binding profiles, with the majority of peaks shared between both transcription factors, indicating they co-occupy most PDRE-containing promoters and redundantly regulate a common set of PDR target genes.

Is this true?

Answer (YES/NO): NO